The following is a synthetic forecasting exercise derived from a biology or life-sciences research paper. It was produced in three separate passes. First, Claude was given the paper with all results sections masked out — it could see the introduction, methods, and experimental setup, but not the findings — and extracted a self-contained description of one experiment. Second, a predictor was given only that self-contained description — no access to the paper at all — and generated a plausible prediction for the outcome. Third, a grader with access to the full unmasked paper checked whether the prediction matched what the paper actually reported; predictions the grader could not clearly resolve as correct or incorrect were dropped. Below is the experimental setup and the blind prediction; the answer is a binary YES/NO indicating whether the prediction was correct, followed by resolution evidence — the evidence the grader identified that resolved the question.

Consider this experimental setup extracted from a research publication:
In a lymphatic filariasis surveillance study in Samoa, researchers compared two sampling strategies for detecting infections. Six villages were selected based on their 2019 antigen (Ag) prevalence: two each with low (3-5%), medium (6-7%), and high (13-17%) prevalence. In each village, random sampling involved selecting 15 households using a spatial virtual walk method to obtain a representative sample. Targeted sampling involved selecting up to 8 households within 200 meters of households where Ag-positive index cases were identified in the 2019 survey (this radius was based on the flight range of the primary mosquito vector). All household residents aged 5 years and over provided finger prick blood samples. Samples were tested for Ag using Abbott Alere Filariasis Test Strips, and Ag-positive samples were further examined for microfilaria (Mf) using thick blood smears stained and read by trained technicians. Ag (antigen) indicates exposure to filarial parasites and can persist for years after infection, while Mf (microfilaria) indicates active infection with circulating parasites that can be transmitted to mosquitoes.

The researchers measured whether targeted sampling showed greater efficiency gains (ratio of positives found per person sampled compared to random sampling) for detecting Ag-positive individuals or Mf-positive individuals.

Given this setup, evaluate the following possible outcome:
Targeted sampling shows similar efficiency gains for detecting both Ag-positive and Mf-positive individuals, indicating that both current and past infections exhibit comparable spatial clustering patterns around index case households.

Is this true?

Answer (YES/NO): YES